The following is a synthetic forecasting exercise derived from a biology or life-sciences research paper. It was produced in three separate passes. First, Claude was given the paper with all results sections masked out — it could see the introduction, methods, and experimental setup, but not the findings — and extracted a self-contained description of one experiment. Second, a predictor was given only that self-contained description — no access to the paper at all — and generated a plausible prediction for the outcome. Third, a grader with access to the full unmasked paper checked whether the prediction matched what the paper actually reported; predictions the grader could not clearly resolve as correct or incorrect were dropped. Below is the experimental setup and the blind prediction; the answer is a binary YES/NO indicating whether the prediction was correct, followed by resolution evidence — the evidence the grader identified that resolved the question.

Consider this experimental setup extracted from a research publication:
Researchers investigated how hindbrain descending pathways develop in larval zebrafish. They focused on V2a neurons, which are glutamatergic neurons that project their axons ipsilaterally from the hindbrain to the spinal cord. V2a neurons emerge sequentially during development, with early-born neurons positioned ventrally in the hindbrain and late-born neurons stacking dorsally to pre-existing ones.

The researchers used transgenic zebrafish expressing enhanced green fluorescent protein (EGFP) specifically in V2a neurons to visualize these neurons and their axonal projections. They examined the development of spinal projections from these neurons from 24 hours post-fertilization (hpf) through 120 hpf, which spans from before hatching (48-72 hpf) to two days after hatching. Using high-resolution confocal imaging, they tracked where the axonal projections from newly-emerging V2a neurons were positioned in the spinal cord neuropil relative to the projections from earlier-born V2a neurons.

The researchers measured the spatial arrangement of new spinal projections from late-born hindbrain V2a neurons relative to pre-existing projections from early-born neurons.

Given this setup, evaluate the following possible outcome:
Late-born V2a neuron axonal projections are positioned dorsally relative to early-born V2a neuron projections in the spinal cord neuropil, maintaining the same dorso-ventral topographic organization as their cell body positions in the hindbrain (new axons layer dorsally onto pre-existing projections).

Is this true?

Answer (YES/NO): NO